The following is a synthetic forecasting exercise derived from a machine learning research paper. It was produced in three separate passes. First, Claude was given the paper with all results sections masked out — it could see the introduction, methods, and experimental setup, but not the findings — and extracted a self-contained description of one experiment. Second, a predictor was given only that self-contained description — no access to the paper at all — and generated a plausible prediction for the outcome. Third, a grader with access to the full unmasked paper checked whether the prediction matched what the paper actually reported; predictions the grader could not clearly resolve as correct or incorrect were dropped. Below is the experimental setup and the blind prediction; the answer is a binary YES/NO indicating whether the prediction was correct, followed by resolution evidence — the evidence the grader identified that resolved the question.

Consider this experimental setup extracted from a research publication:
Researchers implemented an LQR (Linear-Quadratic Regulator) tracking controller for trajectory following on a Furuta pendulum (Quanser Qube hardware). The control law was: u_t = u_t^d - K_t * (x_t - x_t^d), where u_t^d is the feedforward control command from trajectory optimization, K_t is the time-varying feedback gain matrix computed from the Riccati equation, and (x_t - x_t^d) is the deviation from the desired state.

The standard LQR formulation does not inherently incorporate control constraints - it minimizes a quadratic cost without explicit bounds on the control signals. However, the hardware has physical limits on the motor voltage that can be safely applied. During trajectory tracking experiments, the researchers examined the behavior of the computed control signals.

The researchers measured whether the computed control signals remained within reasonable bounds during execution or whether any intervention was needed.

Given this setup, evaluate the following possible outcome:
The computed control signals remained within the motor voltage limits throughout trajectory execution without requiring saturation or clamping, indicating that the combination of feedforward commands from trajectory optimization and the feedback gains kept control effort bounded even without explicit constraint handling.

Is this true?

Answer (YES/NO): NO